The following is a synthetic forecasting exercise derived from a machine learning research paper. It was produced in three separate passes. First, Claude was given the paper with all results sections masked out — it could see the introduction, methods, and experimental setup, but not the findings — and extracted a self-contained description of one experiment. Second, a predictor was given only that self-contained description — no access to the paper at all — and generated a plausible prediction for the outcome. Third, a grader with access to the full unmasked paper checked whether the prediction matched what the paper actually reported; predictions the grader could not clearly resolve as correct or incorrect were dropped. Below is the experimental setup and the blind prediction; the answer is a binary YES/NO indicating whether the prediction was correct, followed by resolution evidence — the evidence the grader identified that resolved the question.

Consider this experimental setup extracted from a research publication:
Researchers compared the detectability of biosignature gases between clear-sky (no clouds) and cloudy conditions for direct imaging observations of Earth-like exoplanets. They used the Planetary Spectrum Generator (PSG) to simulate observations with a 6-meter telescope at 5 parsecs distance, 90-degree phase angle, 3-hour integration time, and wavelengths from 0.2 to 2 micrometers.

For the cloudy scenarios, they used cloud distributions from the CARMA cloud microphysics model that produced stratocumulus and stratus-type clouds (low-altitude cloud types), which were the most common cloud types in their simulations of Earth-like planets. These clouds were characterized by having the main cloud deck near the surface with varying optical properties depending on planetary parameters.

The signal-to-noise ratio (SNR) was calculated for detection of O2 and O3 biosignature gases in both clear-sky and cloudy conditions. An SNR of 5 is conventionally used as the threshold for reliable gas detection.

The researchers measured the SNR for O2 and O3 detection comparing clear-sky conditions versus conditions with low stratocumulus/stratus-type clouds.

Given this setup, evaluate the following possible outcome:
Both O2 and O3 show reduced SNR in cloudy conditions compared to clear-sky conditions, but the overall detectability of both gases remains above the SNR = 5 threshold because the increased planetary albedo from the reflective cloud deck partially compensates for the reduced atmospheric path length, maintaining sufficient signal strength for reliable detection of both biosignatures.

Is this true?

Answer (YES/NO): NO